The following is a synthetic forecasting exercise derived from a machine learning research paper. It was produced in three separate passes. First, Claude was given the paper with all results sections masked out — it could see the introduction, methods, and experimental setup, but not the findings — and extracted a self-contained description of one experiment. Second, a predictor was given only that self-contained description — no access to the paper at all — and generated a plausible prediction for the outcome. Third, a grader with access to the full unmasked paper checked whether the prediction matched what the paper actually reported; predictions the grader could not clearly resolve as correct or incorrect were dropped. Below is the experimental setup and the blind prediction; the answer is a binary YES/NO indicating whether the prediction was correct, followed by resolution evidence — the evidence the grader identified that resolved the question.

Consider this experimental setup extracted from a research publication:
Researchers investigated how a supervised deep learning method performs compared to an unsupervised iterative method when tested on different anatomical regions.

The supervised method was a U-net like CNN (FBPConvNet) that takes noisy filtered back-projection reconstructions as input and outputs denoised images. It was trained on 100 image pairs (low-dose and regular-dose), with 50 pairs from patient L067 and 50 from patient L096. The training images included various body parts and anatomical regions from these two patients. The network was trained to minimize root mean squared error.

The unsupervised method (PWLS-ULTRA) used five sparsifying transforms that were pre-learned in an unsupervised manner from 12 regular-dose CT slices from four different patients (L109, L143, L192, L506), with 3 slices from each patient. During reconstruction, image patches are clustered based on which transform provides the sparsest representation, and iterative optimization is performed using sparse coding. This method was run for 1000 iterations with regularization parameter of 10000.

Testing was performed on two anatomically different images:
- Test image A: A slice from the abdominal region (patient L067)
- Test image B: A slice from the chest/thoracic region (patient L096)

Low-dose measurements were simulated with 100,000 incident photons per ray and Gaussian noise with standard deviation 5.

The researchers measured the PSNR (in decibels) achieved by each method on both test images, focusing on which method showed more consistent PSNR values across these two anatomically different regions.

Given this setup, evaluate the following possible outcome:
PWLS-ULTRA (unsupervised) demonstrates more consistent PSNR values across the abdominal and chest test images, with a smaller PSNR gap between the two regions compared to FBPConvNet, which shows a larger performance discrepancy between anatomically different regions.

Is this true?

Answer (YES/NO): YES